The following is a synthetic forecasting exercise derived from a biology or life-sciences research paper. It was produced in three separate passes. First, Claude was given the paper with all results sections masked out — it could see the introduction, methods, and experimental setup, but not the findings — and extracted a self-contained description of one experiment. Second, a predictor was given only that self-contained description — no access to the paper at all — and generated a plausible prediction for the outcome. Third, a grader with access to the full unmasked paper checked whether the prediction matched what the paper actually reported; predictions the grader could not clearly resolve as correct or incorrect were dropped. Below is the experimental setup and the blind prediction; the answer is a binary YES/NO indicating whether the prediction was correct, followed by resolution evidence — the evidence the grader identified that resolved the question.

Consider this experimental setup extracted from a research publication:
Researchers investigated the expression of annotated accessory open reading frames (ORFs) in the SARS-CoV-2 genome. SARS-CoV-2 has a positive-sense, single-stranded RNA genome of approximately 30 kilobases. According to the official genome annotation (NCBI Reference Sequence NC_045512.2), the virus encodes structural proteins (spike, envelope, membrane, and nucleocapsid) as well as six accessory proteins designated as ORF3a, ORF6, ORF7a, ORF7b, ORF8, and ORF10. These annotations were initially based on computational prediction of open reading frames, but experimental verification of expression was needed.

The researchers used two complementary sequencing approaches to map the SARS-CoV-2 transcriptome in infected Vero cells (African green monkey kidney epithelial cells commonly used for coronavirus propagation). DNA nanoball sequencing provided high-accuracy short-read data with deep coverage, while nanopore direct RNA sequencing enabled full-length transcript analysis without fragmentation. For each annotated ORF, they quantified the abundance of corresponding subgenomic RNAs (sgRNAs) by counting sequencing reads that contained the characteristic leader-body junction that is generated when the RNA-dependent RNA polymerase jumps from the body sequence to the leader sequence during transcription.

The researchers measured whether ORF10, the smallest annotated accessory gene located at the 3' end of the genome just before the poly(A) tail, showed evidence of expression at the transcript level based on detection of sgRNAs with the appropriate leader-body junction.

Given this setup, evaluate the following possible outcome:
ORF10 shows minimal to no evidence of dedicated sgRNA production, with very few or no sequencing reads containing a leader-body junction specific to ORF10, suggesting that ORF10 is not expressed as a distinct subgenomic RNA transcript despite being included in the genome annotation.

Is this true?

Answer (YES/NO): YES